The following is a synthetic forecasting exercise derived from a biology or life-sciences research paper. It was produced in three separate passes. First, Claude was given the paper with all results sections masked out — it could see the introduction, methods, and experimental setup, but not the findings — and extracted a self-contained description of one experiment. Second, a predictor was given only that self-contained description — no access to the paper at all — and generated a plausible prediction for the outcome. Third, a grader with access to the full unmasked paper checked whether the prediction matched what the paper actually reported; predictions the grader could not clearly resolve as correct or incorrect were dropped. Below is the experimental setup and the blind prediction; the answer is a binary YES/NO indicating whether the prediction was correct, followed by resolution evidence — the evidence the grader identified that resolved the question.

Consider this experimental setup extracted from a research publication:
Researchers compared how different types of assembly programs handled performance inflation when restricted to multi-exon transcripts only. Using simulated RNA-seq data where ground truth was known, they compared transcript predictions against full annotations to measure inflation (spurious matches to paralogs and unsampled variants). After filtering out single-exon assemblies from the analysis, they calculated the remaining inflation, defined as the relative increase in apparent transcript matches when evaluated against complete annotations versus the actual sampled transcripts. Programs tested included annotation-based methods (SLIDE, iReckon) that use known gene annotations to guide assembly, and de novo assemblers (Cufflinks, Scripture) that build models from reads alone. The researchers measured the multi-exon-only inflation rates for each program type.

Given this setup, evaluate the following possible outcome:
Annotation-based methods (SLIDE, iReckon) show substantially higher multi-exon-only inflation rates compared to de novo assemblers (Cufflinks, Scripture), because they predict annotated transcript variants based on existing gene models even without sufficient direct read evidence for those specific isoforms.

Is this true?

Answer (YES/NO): NO